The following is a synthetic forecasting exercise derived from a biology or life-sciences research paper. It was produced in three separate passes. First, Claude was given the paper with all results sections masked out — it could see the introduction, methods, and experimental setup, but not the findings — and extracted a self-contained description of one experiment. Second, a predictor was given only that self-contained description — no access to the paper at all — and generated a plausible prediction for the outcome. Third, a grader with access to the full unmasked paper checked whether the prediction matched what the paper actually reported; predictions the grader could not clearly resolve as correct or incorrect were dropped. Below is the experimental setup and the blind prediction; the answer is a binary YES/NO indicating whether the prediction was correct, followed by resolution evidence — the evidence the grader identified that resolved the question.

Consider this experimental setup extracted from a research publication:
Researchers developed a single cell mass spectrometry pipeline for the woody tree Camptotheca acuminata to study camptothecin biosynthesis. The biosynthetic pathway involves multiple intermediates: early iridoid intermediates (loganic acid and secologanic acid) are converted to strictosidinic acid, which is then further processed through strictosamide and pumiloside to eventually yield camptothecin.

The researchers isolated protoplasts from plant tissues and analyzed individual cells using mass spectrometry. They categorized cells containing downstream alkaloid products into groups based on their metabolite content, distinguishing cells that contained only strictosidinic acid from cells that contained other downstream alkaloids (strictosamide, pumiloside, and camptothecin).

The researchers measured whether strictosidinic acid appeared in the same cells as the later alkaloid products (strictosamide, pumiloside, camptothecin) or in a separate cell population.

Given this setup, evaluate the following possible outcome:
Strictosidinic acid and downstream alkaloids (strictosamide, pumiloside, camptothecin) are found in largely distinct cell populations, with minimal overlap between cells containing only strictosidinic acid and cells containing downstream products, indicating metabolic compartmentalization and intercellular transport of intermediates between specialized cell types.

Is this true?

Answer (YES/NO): YES